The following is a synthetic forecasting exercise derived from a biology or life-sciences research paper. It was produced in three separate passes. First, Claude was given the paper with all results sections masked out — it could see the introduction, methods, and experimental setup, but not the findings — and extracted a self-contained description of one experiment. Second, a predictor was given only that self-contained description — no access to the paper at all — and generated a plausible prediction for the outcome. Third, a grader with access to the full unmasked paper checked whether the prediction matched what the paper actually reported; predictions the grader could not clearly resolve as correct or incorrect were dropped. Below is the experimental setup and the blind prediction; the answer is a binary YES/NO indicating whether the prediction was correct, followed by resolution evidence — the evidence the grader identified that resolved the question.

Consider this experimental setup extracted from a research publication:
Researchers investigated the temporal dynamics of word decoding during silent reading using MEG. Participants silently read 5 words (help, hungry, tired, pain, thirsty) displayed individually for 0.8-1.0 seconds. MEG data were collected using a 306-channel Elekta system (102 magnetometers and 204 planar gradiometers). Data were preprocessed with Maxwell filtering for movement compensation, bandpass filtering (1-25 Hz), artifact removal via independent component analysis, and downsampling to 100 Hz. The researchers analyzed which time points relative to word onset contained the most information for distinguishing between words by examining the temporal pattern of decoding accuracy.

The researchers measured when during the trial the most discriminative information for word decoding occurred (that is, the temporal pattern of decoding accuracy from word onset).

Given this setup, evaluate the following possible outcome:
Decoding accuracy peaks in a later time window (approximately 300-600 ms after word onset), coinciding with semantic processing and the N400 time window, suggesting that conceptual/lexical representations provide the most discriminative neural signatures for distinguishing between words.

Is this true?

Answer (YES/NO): NO